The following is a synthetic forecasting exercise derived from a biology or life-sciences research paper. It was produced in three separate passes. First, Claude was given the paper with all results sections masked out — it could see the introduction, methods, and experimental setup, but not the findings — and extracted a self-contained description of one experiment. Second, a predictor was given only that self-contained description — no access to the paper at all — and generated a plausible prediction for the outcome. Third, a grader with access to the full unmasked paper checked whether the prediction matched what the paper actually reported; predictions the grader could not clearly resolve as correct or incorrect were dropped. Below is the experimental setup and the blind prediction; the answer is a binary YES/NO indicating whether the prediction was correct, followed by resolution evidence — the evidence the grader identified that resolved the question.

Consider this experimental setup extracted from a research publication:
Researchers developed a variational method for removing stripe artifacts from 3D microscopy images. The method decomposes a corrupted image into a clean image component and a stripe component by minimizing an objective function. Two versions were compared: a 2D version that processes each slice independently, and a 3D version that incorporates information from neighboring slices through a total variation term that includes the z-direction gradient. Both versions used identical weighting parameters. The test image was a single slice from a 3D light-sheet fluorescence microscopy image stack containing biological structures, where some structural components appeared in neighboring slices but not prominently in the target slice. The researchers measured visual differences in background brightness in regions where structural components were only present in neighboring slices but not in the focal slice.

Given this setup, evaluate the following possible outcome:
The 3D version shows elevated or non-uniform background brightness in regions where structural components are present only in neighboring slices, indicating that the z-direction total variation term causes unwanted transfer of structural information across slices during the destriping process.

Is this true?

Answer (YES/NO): NO